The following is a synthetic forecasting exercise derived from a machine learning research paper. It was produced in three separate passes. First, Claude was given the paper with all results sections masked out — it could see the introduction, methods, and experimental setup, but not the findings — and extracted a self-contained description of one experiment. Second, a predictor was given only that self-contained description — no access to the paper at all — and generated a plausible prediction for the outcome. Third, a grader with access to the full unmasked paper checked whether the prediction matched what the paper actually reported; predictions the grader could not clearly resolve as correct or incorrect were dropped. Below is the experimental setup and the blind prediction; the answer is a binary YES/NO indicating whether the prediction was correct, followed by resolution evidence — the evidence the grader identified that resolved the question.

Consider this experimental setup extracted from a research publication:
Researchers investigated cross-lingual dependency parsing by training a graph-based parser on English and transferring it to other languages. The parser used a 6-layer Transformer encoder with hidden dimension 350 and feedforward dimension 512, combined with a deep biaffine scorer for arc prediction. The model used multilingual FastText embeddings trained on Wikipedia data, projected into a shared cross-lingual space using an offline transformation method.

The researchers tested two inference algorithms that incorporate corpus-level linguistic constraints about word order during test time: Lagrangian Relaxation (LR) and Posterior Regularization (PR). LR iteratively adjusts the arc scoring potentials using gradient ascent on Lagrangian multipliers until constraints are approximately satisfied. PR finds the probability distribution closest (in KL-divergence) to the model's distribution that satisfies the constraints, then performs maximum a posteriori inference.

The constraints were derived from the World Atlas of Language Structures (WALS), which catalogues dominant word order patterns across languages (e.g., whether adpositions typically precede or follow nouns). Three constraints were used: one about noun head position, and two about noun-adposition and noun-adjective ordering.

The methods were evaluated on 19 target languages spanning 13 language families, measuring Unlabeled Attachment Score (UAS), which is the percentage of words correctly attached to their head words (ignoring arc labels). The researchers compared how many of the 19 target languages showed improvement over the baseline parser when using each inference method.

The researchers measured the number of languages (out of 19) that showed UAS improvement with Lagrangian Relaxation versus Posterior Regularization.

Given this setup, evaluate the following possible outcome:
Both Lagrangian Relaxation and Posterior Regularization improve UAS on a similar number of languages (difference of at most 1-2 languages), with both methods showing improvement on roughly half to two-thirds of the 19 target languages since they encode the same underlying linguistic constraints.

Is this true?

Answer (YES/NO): NO